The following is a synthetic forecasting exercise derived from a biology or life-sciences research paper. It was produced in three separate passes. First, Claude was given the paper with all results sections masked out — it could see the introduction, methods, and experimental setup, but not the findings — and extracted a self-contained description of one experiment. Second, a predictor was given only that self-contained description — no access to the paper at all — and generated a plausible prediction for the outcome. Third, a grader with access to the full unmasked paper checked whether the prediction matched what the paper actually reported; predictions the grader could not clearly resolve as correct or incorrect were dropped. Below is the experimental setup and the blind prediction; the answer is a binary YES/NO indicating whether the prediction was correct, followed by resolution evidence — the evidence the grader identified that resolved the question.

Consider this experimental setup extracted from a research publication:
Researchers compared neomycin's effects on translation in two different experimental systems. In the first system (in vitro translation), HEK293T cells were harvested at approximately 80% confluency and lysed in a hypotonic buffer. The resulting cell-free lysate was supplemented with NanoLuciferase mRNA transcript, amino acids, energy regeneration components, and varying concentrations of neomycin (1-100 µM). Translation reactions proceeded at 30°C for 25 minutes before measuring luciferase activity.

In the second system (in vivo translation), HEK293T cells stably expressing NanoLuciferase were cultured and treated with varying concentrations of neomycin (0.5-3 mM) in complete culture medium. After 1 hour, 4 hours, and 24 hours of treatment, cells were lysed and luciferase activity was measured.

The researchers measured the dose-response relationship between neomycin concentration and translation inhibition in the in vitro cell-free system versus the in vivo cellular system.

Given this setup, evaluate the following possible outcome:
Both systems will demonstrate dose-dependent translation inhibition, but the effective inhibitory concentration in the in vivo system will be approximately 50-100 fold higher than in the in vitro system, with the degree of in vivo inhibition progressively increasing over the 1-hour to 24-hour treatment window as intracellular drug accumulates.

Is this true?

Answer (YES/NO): NO